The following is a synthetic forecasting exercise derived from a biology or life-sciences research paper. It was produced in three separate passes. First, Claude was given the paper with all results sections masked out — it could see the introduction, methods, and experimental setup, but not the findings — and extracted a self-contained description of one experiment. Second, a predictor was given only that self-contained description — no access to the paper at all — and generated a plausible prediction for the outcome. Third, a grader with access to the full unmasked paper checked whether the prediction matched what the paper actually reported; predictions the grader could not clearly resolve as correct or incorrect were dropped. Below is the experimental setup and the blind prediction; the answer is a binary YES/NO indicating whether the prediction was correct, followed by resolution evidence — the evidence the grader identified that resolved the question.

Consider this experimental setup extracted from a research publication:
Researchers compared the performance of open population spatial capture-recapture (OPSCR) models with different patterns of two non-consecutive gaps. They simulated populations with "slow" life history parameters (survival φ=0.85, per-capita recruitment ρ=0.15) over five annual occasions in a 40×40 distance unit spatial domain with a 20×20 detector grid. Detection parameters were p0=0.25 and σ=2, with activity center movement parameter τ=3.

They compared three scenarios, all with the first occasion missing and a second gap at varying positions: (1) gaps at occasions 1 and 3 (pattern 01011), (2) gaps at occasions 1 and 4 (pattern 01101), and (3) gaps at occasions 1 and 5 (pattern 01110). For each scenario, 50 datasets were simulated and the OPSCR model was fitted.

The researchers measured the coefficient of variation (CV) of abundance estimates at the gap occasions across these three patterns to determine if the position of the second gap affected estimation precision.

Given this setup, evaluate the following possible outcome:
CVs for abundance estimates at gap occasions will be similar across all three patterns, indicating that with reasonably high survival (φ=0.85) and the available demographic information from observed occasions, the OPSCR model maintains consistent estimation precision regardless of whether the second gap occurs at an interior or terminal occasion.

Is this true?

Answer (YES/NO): NO